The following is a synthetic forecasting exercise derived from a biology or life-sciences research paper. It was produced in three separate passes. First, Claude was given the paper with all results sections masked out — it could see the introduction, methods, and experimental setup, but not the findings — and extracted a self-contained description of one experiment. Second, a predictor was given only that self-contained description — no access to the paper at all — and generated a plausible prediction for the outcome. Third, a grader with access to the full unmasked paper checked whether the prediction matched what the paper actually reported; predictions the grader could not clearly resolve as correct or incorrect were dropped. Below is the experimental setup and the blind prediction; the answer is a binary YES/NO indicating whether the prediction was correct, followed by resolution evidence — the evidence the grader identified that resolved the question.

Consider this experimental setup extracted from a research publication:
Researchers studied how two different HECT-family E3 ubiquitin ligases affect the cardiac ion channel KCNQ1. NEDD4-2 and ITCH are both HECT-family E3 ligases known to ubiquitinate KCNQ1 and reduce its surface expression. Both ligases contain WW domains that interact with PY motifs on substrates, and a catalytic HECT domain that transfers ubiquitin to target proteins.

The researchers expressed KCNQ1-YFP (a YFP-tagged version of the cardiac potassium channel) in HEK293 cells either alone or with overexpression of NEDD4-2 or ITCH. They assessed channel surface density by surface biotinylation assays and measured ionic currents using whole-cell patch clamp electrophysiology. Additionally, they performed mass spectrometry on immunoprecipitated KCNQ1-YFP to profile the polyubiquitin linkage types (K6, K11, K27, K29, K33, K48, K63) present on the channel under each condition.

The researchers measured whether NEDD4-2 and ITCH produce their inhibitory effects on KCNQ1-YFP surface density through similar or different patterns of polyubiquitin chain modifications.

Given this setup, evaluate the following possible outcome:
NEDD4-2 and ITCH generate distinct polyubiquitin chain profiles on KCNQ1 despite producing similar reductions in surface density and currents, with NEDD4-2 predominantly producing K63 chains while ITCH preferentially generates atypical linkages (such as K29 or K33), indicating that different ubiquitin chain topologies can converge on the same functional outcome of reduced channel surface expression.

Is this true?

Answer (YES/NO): YES